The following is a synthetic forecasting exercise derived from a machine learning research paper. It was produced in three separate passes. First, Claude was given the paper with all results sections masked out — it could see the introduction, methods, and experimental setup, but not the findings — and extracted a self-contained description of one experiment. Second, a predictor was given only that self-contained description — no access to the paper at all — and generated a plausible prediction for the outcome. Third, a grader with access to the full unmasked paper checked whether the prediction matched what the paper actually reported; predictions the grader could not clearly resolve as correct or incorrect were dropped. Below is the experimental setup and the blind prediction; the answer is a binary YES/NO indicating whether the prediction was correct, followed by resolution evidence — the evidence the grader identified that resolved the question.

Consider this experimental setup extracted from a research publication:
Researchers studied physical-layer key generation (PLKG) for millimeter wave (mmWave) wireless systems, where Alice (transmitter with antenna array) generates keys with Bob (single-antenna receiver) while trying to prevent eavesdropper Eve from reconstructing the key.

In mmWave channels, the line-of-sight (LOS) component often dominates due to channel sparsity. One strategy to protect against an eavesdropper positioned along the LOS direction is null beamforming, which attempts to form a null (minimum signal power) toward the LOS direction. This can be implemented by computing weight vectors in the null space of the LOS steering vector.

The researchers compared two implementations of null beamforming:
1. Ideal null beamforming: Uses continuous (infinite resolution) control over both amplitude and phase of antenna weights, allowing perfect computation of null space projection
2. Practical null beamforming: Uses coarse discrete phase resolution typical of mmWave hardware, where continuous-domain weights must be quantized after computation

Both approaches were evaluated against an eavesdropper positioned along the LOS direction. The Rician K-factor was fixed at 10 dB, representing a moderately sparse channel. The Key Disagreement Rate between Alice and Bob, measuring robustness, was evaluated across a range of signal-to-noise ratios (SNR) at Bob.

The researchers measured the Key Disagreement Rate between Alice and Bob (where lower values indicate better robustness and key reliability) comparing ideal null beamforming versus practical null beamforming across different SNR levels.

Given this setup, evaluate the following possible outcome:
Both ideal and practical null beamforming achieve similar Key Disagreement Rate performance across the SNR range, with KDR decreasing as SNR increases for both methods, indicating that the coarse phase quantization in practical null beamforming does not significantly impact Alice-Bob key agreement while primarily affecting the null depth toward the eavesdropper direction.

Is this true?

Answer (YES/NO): NO